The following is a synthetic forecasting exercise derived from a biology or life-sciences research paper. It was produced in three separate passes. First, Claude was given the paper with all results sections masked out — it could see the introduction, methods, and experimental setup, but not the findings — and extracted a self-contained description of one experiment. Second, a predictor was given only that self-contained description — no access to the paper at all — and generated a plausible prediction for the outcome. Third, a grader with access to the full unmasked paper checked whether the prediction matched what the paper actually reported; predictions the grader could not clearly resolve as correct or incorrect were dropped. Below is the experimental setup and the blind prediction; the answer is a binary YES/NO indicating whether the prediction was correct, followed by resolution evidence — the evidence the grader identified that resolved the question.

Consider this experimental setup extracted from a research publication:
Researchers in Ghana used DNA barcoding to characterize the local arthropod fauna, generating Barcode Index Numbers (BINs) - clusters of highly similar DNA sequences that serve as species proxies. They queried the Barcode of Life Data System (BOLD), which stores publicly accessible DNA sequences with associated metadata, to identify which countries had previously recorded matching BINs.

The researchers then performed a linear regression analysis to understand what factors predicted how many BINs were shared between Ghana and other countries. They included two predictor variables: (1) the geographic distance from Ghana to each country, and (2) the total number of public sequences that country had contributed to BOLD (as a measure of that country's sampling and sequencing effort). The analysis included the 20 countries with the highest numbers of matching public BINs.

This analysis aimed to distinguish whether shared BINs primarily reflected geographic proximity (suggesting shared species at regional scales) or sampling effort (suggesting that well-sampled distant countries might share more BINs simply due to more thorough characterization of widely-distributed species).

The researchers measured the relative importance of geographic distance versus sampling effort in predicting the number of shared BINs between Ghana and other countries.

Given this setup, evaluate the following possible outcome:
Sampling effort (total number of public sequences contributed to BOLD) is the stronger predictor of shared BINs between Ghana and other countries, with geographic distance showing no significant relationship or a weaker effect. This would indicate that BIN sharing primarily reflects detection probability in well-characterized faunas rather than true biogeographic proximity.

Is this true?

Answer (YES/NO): YES